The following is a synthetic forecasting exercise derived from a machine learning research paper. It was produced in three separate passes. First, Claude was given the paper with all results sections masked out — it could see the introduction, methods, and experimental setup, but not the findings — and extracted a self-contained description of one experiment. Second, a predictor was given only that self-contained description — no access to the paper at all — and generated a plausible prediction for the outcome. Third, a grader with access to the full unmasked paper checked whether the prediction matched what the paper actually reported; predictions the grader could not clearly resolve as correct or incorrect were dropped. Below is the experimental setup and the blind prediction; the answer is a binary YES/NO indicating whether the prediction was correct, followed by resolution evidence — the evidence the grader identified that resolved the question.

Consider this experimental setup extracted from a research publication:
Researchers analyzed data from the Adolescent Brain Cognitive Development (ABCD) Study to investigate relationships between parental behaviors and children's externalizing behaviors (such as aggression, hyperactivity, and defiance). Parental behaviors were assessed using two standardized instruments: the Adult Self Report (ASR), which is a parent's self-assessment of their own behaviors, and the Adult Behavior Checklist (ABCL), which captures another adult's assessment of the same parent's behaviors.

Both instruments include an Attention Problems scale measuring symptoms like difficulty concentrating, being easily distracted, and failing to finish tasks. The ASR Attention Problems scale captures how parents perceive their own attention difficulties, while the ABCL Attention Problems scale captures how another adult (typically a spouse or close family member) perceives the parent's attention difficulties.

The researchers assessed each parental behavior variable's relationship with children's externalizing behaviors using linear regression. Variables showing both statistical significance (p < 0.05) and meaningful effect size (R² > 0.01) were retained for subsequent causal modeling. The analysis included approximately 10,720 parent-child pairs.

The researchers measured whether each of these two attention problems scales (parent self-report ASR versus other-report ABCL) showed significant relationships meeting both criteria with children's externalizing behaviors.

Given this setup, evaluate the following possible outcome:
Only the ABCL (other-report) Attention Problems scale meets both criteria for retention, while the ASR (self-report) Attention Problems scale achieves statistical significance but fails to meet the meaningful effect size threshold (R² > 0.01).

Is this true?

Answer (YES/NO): NO